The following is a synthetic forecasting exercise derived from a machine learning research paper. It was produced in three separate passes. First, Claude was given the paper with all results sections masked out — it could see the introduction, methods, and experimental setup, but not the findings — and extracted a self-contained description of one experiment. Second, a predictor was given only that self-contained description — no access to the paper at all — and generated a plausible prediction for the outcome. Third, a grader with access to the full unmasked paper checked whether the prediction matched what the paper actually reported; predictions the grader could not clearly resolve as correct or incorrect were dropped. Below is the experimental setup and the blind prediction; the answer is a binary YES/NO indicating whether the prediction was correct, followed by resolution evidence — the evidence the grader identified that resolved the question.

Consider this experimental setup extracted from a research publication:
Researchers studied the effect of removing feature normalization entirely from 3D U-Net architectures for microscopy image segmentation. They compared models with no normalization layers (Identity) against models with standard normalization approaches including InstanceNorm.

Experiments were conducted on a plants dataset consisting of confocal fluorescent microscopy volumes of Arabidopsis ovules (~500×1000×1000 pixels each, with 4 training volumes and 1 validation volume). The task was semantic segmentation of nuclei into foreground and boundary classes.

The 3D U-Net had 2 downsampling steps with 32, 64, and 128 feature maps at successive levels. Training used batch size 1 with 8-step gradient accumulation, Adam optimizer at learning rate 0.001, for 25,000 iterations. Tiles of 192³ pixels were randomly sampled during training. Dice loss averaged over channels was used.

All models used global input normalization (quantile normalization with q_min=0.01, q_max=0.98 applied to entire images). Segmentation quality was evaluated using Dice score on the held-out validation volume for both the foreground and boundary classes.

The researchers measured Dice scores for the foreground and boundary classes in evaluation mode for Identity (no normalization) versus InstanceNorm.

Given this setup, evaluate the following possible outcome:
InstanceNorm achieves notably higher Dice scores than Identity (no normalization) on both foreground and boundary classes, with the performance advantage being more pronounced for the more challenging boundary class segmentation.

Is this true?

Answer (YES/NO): YES